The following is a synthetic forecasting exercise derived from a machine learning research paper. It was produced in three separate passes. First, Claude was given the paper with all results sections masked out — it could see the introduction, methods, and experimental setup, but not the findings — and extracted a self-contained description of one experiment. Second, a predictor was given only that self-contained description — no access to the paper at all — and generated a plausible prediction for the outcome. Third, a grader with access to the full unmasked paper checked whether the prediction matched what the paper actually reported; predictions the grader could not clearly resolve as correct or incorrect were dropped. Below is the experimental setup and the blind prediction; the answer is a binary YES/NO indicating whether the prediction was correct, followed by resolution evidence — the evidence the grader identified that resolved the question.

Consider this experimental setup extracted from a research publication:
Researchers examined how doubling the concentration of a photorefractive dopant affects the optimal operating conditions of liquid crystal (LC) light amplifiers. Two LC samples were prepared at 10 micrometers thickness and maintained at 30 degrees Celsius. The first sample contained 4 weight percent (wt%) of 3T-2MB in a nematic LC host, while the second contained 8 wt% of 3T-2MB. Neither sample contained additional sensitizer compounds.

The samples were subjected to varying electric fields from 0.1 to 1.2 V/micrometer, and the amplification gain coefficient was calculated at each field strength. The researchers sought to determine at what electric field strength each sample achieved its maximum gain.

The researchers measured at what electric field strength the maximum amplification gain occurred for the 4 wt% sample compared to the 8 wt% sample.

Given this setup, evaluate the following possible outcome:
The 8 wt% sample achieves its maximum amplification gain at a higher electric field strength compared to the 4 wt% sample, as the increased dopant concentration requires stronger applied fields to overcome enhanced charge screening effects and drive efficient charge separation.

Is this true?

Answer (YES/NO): YES